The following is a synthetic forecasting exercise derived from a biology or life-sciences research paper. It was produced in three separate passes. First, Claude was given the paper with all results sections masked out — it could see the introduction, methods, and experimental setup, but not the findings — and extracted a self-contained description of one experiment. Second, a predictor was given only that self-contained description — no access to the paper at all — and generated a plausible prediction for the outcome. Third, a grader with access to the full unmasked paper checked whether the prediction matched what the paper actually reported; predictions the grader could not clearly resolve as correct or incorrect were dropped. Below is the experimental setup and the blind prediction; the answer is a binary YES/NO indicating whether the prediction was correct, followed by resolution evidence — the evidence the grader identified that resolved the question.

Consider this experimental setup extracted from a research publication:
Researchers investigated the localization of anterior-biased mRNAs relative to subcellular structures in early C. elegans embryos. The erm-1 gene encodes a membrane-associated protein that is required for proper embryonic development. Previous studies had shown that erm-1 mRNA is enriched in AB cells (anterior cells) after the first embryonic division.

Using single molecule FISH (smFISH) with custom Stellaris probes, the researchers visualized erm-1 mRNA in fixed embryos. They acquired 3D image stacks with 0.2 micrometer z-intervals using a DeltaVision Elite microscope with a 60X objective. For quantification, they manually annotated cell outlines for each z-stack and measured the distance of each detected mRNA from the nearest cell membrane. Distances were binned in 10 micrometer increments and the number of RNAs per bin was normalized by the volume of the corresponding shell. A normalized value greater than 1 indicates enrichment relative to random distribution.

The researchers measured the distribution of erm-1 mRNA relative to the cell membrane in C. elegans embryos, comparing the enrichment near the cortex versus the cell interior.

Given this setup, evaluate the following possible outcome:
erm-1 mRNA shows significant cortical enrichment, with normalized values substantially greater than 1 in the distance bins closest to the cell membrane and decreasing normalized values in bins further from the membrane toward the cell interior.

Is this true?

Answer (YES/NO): YES